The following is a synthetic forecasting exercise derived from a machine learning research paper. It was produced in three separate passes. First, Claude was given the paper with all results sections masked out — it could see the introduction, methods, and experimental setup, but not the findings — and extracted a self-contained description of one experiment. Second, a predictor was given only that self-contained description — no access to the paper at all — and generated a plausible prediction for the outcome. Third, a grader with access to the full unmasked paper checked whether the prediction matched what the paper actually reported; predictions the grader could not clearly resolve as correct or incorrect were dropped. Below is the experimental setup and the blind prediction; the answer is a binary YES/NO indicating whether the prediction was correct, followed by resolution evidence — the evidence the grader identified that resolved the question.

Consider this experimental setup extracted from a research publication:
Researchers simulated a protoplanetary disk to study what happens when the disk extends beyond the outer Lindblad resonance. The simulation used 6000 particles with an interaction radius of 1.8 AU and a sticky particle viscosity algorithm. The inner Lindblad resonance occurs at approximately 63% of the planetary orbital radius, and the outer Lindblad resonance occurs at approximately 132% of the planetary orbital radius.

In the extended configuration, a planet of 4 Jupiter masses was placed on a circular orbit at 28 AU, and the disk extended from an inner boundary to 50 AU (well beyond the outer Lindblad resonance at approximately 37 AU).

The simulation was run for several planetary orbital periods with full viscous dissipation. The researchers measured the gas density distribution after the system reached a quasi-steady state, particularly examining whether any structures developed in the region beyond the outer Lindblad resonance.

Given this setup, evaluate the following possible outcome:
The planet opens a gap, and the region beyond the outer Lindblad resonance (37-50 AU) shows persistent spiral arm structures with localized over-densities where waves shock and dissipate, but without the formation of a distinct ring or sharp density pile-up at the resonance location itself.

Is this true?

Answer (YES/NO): NO